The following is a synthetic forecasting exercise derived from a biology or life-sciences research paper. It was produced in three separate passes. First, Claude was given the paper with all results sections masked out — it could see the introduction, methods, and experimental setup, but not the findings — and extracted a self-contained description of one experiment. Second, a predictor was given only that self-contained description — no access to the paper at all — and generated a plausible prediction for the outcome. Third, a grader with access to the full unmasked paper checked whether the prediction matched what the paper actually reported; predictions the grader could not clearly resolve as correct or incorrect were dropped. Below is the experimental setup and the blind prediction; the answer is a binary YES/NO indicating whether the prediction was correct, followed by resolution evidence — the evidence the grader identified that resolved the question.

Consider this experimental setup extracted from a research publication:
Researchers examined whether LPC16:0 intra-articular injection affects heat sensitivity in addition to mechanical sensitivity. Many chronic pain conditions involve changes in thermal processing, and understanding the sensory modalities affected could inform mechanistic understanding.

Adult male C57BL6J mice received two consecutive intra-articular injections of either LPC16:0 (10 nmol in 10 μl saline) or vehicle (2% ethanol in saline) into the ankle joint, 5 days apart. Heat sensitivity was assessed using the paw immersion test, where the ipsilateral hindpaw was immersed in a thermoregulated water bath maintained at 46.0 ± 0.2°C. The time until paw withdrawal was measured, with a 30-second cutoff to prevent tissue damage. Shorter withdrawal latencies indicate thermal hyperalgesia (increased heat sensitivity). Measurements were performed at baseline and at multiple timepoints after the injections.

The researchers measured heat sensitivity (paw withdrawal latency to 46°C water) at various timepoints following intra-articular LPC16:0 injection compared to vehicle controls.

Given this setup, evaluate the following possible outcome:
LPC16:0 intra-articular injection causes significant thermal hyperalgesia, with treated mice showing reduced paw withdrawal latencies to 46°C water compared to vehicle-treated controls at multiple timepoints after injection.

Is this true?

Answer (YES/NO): YES